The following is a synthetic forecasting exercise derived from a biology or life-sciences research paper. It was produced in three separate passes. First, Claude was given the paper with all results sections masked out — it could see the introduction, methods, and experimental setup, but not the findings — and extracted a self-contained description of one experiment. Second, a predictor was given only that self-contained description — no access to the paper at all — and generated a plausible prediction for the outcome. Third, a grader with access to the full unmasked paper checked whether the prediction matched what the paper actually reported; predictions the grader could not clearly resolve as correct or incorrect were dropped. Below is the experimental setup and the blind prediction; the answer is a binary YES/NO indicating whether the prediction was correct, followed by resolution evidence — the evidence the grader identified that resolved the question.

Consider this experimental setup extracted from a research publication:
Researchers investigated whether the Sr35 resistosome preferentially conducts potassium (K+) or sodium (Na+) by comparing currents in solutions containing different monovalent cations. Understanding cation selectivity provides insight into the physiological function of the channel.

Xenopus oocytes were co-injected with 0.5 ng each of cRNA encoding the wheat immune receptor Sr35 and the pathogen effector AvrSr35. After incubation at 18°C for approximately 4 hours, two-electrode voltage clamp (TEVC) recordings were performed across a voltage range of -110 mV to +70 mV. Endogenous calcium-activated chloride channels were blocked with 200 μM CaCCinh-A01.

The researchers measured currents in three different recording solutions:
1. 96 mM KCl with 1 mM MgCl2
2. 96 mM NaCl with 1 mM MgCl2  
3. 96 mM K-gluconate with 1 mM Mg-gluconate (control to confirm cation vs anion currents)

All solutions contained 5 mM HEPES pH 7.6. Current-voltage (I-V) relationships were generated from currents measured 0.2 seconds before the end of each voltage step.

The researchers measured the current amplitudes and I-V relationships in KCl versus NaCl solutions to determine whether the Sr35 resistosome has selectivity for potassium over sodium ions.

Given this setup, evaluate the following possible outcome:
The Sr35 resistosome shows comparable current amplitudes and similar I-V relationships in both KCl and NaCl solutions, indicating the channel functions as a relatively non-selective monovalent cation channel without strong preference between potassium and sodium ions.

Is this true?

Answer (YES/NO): YES